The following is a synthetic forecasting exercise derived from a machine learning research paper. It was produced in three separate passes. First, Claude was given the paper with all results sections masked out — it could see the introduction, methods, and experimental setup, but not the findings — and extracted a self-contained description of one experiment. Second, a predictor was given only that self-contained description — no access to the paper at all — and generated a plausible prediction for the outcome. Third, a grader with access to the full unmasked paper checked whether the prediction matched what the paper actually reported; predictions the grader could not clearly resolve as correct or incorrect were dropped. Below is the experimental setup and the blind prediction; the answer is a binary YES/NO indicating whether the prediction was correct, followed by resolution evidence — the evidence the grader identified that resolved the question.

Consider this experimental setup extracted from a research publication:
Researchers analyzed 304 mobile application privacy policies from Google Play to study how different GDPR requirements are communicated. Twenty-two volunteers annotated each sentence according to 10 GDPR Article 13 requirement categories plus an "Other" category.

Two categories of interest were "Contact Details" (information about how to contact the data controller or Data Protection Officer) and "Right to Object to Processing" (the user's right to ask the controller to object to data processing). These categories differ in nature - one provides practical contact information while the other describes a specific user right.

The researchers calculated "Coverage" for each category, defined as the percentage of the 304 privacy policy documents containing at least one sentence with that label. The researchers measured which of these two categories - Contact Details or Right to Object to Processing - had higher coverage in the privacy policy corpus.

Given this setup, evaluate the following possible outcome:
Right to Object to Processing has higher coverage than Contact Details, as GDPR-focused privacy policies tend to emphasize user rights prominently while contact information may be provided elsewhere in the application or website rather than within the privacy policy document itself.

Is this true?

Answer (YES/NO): NO